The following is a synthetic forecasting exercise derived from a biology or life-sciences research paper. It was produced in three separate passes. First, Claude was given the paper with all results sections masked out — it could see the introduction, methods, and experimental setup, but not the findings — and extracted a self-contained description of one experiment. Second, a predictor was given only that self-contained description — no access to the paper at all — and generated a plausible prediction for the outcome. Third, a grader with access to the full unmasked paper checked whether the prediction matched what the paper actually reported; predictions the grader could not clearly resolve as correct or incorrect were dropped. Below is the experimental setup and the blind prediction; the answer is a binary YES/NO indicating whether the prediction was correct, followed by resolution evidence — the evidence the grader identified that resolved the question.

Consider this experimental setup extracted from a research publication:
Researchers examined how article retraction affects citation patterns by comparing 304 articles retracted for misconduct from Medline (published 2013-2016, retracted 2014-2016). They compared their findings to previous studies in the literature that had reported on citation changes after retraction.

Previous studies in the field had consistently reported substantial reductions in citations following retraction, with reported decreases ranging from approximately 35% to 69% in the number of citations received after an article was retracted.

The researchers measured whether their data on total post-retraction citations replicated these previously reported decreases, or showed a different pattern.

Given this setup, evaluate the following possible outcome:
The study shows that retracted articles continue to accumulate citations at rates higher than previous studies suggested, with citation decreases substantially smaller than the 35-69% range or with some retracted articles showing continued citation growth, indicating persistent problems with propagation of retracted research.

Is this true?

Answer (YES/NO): YES